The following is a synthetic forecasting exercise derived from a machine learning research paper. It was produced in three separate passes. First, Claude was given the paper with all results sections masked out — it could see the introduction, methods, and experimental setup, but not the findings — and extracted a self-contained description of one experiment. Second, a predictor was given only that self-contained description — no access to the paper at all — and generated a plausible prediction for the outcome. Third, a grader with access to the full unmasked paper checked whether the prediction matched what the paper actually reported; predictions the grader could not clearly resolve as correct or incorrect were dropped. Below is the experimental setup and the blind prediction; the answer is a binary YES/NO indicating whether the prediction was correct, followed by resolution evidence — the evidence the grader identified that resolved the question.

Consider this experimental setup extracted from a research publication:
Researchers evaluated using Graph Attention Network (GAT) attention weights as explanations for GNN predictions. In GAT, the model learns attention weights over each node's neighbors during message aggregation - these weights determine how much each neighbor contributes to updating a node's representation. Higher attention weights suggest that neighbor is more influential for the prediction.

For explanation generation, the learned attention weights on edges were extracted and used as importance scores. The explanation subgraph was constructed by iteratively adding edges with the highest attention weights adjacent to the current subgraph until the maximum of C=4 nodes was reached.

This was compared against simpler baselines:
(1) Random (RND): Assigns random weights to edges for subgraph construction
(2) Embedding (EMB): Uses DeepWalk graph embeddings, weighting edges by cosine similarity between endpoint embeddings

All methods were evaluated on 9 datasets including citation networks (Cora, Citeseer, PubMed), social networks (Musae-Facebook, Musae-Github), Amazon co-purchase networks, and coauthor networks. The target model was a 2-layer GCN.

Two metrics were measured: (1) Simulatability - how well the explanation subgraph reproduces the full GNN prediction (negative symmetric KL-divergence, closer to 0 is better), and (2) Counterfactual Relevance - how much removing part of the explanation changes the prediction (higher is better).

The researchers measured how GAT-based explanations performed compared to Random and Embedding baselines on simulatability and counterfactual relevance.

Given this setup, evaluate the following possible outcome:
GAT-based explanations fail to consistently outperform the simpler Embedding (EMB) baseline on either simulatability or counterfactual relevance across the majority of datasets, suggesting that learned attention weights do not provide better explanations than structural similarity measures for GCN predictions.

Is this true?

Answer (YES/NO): YES